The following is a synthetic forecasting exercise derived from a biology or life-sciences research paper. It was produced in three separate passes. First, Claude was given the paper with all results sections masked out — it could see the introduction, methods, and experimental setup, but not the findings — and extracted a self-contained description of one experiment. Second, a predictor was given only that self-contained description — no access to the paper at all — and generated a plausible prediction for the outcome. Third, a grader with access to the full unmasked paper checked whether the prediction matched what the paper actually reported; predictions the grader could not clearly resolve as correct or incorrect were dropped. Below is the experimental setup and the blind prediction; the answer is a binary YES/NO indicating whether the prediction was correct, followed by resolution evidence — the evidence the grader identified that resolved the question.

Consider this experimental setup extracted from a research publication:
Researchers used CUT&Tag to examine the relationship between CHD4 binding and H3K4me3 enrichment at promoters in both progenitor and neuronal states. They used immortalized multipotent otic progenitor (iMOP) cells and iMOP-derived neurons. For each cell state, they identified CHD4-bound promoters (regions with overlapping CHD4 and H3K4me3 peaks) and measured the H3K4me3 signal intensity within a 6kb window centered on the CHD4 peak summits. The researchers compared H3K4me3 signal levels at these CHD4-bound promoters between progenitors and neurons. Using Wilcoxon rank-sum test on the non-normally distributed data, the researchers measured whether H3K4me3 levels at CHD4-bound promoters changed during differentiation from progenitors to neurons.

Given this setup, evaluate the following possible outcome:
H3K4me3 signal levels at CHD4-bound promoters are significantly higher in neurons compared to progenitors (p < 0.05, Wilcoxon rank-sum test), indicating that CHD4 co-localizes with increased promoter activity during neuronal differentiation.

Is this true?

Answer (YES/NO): YES